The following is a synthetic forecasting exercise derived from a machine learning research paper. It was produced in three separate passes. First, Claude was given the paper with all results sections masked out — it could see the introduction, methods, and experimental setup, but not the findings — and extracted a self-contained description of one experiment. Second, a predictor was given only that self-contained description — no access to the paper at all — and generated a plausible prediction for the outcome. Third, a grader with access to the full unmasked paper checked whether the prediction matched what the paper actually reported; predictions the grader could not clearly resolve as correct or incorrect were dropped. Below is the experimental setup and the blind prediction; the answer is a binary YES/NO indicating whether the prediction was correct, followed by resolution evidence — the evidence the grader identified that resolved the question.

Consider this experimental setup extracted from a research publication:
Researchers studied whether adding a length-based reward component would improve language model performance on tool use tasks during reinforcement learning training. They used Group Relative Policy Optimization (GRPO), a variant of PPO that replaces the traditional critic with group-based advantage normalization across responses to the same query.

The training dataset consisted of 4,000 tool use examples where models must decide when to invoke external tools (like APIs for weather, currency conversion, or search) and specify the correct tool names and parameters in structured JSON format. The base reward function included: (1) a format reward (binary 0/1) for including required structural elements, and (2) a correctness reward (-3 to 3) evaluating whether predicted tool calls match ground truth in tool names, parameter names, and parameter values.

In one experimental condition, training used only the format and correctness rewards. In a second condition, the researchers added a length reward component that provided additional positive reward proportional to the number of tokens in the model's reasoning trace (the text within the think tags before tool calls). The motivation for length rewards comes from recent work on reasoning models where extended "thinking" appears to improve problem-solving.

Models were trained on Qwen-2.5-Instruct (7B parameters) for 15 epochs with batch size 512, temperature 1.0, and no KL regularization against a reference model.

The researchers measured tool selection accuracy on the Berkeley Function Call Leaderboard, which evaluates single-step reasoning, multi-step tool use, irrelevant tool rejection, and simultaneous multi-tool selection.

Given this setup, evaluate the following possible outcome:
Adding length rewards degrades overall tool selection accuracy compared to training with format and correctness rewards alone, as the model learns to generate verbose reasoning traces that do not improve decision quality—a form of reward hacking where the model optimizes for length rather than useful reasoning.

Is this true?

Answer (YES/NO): NO